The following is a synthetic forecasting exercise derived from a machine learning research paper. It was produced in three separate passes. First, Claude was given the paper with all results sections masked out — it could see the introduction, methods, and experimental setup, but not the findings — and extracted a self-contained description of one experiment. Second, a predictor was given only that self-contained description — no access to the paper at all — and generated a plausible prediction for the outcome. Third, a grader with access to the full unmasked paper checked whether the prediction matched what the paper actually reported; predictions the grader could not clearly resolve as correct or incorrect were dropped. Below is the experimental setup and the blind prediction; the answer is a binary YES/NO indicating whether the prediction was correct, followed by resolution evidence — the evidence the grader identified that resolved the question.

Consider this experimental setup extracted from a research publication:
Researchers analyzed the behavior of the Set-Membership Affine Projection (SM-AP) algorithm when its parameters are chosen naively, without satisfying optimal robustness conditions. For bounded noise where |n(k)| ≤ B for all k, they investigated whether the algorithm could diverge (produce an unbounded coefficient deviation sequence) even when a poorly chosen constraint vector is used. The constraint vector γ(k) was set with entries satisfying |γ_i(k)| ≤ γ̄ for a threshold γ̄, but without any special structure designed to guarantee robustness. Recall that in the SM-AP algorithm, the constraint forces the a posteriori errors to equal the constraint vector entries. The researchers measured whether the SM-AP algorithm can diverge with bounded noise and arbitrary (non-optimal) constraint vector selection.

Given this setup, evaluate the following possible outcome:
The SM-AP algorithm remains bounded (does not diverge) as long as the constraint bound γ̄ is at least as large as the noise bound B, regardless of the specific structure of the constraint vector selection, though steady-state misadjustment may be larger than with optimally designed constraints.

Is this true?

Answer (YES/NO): NO